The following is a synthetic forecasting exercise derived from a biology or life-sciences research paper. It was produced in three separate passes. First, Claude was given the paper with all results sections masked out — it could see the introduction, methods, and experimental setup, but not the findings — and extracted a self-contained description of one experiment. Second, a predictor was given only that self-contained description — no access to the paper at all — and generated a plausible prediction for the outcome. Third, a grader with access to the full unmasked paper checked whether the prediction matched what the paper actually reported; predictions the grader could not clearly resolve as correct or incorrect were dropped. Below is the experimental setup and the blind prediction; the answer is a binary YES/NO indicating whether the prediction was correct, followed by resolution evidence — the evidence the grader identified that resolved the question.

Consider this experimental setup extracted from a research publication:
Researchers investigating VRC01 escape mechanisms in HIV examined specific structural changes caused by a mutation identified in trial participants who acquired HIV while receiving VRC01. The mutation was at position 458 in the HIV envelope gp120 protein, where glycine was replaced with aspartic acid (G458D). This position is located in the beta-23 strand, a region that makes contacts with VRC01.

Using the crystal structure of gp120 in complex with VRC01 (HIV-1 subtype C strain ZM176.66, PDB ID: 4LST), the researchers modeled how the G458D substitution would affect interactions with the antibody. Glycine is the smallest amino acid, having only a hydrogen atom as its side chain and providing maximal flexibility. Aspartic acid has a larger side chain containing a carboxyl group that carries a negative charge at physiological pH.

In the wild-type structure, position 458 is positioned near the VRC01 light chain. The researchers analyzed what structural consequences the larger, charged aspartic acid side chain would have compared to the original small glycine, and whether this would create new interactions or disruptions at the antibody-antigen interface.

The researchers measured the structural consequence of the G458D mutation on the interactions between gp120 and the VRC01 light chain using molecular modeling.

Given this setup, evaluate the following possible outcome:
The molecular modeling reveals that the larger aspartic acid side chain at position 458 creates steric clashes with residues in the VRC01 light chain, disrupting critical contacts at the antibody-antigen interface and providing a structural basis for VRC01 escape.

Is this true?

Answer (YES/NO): NO